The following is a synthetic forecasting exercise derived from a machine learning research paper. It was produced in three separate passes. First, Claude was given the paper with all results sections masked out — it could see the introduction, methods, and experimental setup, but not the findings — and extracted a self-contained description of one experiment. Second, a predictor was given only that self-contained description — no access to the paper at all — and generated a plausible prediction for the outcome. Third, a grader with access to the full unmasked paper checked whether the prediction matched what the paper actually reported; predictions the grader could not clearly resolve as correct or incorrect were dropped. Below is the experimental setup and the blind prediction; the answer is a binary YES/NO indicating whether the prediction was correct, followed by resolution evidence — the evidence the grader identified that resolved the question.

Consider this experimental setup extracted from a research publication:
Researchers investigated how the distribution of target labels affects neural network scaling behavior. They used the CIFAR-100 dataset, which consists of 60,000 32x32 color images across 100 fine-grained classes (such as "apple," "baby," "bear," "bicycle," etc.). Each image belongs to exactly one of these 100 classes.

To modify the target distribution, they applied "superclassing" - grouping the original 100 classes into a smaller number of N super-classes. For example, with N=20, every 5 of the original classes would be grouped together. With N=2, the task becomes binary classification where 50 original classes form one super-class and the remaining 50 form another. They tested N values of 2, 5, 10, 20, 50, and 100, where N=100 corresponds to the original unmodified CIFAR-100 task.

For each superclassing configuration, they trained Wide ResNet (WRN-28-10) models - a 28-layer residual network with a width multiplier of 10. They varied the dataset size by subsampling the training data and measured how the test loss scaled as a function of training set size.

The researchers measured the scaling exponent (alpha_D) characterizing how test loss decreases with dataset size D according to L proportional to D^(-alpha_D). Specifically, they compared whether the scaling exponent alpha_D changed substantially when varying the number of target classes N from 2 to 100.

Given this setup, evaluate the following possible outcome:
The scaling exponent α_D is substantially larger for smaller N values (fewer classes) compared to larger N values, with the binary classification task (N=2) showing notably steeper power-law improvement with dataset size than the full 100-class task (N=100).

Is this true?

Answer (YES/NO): NO